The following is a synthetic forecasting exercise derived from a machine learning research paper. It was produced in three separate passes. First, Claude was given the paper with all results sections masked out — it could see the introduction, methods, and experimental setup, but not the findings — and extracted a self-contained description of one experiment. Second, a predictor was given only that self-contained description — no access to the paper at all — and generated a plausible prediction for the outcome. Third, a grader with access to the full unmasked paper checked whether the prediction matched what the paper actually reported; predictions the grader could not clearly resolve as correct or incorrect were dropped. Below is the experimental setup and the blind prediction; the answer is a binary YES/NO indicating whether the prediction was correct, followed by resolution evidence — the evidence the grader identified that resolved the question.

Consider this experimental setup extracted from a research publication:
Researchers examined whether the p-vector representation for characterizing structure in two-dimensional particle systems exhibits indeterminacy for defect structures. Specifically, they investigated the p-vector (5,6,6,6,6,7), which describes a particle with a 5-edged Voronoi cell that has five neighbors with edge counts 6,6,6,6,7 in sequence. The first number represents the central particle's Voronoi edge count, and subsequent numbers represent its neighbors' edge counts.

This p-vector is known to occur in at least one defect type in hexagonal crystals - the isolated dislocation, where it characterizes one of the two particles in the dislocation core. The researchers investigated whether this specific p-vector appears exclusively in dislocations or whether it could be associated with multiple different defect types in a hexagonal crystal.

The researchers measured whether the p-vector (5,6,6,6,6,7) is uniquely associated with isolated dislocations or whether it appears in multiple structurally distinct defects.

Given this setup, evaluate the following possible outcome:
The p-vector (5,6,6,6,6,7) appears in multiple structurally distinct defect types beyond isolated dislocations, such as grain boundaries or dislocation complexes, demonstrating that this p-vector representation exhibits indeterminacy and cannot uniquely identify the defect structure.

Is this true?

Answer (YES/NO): YES